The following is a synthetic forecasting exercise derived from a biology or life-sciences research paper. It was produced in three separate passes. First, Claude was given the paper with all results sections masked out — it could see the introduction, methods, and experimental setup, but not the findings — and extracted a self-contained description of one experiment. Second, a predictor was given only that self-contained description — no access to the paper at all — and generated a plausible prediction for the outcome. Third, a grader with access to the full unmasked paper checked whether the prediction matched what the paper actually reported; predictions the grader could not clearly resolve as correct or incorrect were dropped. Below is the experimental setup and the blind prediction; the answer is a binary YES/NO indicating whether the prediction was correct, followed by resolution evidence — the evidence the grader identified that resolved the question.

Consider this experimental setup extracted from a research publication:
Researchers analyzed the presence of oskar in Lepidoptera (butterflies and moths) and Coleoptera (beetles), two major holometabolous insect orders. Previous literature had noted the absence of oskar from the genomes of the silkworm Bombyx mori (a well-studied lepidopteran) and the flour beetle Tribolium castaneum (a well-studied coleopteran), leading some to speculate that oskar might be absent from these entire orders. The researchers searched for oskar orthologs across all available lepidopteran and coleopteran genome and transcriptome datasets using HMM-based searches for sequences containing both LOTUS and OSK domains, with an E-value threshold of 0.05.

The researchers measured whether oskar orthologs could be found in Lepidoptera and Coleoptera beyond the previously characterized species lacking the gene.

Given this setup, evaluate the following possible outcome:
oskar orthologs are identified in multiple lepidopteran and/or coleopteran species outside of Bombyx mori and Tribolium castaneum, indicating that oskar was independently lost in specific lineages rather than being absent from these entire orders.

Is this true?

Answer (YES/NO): YES